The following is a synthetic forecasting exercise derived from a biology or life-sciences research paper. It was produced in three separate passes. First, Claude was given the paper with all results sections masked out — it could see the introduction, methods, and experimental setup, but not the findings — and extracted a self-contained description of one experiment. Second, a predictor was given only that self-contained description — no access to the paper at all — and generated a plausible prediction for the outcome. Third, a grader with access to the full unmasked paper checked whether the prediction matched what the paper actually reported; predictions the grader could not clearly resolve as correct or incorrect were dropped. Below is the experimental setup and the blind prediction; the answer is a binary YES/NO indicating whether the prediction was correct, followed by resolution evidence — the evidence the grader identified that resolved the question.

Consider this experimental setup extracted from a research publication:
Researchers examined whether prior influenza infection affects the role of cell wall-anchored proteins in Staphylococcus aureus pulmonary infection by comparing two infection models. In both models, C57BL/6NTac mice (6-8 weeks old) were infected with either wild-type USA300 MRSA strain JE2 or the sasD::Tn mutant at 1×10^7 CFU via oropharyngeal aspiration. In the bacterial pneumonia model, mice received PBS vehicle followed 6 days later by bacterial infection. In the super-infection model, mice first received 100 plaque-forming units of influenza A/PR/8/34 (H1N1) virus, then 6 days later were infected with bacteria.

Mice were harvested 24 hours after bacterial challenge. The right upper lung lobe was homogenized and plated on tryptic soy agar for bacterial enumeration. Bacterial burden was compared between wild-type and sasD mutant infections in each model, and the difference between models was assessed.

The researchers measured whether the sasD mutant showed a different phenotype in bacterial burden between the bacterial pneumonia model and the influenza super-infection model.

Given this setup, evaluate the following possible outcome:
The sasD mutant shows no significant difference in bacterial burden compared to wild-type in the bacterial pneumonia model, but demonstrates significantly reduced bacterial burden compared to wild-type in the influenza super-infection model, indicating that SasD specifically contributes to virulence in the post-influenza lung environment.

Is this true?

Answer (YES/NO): NO